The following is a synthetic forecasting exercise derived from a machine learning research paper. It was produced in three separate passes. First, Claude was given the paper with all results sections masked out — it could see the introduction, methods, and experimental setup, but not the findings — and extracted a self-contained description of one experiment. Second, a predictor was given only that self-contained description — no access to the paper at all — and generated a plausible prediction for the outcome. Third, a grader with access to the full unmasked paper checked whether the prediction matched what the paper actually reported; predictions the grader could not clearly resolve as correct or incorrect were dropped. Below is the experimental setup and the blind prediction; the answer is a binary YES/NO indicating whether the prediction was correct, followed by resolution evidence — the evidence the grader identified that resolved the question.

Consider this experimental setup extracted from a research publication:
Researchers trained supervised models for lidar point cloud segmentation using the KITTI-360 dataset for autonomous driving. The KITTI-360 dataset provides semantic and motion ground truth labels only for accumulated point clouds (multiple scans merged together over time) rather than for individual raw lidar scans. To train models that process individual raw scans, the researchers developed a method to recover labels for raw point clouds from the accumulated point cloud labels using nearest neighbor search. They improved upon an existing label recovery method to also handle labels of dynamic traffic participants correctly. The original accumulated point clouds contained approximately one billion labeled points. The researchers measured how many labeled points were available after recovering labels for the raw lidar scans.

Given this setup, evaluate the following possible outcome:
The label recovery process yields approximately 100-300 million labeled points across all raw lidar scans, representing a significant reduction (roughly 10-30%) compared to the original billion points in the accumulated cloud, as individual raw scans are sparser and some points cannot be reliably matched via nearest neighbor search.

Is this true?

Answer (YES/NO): NO